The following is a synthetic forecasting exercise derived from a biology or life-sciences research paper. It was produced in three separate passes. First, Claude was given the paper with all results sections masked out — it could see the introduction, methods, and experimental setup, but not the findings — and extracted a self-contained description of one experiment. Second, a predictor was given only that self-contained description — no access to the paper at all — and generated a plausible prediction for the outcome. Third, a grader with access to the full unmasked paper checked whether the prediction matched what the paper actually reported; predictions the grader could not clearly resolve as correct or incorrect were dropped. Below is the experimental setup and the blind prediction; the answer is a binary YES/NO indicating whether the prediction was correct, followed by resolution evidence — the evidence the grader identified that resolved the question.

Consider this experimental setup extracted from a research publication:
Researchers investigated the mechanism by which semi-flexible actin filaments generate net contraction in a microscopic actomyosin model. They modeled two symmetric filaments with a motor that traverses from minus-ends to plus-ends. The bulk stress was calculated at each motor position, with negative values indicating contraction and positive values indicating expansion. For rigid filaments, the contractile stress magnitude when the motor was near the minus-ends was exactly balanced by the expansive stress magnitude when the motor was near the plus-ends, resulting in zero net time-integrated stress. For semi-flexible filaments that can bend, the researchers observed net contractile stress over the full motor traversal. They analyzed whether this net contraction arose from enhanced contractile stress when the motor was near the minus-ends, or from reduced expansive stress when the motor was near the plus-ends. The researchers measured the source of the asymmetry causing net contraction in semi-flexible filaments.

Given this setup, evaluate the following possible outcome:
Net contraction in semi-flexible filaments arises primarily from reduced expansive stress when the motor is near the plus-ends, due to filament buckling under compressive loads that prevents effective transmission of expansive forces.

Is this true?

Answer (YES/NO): NO